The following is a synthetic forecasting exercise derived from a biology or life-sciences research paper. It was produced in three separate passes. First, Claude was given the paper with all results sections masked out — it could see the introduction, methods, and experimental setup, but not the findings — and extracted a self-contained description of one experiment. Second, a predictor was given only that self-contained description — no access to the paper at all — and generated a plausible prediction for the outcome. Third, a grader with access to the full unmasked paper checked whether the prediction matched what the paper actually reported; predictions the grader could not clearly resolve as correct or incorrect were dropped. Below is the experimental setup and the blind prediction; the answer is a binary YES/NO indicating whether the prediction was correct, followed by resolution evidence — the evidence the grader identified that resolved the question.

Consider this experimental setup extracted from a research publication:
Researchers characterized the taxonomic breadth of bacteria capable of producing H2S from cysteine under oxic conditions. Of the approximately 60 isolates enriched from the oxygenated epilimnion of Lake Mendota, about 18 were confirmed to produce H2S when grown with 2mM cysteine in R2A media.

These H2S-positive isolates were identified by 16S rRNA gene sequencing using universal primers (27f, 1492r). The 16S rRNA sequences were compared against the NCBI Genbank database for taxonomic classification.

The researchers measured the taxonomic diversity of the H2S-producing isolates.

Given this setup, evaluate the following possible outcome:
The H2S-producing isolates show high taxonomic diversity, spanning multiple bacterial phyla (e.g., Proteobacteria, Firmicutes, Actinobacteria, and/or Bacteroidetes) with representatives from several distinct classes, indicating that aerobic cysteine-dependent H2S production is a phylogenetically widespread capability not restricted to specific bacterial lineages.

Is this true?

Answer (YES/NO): YES